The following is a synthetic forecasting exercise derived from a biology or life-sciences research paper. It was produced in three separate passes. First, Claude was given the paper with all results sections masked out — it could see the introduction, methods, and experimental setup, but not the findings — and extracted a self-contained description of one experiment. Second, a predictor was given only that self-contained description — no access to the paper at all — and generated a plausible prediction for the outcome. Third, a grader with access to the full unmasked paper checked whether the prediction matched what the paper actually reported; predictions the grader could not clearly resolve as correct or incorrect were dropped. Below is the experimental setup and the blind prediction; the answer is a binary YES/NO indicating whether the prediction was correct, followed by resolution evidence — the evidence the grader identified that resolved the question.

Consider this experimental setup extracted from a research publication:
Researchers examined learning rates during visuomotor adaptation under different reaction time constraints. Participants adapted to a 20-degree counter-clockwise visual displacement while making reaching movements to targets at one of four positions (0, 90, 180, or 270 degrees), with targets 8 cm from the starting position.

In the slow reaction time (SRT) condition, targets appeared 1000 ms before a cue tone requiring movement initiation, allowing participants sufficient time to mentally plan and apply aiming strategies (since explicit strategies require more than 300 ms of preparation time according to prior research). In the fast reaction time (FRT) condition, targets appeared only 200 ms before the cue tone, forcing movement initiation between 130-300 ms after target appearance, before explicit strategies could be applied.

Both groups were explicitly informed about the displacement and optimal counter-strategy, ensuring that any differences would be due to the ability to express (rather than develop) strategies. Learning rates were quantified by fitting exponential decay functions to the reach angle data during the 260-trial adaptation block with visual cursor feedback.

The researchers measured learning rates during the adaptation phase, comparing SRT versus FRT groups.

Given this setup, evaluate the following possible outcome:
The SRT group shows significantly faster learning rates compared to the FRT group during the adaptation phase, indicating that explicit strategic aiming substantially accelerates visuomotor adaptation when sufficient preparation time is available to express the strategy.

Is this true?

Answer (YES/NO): NO